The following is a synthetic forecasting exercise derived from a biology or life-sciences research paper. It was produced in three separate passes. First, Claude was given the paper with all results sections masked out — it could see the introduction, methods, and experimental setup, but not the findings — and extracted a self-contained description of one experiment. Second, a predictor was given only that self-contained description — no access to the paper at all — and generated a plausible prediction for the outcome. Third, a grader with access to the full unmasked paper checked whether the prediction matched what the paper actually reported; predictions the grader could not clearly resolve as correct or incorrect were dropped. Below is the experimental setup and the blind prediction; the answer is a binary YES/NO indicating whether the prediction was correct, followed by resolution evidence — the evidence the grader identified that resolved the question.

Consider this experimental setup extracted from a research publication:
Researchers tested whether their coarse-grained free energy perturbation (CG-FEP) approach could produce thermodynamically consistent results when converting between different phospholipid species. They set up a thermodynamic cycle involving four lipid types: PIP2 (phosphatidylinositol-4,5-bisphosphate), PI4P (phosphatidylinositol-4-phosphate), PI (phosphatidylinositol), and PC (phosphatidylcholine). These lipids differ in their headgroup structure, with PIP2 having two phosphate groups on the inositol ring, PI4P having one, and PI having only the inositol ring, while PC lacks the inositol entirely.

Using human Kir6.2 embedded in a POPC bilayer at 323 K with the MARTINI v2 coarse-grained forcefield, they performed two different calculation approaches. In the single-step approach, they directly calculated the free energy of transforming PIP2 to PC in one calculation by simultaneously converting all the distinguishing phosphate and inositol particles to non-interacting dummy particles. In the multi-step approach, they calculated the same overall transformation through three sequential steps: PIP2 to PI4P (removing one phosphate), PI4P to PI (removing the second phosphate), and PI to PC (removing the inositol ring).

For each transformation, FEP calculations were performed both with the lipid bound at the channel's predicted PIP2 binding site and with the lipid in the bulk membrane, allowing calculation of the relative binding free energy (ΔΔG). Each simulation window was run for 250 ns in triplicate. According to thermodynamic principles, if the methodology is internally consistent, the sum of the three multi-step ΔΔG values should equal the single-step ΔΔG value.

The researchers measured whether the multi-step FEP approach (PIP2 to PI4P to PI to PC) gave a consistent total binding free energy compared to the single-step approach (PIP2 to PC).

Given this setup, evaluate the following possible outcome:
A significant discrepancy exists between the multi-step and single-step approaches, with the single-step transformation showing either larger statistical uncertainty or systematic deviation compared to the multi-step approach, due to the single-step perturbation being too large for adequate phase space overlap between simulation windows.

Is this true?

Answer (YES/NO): NO